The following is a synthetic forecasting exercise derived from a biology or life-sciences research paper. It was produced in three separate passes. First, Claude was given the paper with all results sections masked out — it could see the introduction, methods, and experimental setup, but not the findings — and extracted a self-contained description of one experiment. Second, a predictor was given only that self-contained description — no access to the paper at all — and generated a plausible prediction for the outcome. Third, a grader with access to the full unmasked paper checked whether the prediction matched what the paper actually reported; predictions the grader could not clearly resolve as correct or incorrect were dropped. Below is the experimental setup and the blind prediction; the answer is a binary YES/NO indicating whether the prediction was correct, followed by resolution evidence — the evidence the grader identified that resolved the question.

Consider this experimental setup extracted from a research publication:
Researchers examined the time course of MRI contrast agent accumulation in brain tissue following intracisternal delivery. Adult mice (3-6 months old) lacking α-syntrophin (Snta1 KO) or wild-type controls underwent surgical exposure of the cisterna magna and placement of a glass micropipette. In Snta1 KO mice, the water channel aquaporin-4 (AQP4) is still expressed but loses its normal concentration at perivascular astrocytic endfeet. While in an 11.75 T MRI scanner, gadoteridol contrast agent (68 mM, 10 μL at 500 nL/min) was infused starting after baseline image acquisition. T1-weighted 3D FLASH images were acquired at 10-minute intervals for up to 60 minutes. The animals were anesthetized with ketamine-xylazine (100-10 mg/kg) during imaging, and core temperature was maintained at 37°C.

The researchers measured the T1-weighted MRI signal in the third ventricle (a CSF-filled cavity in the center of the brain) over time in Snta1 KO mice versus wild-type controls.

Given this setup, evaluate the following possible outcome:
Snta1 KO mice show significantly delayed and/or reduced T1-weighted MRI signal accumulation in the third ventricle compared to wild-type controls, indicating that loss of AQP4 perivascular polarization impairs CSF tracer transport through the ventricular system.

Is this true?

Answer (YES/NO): YES